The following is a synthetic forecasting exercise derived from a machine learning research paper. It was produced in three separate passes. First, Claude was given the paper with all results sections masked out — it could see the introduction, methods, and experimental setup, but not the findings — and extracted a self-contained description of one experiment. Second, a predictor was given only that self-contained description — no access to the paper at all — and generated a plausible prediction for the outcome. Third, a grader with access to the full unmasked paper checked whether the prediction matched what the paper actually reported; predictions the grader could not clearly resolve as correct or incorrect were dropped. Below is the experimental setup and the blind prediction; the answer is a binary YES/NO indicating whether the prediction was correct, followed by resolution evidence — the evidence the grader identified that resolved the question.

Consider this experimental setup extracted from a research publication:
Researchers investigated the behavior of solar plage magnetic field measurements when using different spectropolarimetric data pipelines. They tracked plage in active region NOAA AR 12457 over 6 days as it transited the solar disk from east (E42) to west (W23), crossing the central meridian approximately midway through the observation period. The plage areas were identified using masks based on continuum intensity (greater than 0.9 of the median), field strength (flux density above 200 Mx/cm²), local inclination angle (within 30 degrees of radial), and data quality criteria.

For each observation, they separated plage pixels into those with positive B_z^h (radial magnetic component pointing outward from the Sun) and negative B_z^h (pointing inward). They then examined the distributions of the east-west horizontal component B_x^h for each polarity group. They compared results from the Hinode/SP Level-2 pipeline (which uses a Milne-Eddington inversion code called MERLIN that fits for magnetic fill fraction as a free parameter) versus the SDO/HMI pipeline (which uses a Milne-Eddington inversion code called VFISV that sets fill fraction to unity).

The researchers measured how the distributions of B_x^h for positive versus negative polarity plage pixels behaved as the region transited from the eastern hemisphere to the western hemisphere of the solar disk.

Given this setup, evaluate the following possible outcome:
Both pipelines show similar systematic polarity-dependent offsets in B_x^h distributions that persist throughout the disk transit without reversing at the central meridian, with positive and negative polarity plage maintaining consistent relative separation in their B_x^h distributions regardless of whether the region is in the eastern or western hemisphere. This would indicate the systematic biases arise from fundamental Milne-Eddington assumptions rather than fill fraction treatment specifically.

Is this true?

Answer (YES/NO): NO